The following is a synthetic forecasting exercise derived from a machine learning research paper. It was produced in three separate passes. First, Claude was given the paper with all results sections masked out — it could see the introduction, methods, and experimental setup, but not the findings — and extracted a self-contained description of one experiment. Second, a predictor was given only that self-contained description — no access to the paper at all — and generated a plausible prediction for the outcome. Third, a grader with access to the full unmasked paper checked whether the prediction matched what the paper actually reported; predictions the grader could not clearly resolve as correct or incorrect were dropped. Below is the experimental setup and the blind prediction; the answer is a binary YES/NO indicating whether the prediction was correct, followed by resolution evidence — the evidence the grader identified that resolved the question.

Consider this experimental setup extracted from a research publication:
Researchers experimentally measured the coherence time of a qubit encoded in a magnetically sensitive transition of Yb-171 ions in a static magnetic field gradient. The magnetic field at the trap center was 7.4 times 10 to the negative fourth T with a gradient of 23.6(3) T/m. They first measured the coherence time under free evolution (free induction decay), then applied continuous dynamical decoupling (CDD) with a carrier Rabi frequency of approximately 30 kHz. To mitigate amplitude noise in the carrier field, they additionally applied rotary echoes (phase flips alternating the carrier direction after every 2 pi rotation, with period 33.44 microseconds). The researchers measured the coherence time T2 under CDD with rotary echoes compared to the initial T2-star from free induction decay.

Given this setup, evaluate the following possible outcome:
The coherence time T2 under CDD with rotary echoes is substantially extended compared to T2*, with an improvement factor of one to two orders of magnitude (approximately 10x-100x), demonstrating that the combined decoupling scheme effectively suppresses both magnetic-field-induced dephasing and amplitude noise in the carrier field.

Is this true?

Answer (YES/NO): YES